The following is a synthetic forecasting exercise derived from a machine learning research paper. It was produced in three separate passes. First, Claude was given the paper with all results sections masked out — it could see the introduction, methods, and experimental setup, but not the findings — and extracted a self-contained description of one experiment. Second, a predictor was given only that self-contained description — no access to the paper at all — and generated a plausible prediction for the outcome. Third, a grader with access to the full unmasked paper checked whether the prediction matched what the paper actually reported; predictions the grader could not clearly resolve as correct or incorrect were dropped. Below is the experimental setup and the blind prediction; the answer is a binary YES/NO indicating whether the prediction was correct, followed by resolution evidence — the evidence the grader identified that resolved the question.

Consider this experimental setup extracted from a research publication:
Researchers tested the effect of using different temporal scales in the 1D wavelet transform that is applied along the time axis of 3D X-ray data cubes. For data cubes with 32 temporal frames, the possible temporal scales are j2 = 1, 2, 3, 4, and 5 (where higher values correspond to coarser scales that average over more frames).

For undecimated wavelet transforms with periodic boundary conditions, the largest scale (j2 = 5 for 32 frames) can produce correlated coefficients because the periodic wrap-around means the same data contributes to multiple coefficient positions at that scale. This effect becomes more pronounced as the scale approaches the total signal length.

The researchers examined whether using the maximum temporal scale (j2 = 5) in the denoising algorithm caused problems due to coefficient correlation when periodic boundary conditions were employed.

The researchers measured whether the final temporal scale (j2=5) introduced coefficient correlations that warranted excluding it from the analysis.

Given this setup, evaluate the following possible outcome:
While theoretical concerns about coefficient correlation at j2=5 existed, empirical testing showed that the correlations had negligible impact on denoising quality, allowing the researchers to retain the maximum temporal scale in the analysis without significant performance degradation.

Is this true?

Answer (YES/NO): NO